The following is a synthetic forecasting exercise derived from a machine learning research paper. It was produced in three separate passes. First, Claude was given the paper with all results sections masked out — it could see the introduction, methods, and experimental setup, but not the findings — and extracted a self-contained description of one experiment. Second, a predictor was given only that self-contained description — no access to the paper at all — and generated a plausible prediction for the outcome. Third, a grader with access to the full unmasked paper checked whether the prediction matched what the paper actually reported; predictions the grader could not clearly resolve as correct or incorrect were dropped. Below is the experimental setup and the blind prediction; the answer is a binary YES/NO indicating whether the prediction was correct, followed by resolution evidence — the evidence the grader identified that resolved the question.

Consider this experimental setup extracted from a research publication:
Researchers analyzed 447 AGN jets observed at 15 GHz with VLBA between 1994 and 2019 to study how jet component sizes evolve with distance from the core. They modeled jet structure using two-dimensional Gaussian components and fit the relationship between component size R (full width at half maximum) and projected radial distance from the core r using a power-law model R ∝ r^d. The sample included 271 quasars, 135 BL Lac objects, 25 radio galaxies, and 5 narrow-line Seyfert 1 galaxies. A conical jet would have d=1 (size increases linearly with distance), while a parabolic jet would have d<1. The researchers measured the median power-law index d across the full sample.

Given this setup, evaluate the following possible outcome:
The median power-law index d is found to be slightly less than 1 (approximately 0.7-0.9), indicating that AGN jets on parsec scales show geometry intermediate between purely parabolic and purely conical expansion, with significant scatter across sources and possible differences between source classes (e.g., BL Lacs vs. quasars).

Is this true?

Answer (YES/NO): NO